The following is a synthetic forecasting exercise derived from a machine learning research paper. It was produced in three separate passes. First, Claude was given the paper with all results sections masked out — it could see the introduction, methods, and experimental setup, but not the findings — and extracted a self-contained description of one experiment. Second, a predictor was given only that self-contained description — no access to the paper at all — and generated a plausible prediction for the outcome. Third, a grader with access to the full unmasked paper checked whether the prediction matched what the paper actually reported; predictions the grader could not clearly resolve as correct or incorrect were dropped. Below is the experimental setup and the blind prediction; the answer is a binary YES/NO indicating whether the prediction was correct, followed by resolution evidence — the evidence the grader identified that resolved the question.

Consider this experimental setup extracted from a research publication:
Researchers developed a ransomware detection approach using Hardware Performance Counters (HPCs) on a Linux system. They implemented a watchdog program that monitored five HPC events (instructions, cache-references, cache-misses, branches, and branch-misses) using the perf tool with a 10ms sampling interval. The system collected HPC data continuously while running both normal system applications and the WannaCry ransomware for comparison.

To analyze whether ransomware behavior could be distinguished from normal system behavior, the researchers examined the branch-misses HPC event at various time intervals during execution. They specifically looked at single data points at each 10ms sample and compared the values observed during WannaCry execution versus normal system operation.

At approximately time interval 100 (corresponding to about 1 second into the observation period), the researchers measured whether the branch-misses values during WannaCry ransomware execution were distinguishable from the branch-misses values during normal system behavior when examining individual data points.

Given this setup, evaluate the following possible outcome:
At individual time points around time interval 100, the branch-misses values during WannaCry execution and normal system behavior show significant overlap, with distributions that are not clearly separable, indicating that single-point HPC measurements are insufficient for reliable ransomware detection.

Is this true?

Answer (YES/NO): YES